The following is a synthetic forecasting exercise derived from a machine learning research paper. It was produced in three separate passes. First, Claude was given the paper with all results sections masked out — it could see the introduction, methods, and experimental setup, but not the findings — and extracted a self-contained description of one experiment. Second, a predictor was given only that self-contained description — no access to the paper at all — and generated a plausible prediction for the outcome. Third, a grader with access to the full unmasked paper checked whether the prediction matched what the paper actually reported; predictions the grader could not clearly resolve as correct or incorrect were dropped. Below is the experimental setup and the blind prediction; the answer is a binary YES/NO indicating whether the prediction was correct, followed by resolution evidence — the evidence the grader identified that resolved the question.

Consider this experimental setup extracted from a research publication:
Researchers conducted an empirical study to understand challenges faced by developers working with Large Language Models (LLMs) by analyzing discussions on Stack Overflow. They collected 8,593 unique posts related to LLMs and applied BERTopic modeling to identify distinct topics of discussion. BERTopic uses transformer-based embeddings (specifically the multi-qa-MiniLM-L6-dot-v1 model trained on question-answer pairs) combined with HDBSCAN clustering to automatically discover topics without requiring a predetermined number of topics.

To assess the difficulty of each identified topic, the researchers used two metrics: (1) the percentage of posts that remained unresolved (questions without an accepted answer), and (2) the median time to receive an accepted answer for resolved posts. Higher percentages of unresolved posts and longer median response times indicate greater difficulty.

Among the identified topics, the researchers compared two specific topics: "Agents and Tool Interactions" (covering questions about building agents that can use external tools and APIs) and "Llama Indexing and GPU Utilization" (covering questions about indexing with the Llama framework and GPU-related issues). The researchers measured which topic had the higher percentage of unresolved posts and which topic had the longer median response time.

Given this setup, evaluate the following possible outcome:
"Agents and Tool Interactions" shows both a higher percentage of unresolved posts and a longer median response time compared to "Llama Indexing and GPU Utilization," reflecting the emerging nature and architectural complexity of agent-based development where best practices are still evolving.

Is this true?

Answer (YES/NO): NO